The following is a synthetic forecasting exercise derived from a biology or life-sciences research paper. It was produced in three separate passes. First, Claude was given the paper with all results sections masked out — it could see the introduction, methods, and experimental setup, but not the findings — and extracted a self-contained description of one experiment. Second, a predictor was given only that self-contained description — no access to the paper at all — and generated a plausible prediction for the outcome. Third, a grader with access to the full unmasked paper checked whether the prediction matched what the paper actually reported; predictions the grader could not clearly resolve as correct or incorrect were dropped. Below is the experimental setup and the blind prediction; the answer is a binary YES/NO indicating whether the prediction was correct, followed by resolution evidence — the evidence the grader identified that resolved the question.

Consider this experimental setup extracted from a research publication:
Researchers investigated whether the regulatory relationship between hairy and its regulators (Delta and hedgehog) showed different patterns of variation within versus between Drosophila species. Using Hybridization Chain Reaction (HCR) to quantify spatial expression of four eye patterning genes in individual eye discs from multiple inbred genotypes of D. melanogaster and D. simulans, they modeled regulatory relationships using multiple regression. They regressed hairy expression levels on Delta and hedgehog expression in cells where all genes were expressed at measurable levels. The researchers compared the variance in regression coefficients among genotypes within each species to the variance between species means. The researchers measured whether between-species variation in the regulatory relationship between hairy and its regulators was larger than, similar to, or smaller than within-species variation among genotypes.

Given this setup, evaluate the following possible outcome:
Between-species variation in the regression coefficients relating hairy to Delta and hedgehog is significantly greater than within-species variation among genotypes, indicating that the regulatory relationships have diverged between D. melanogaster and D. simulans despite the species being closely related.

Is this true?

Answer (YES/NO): YES